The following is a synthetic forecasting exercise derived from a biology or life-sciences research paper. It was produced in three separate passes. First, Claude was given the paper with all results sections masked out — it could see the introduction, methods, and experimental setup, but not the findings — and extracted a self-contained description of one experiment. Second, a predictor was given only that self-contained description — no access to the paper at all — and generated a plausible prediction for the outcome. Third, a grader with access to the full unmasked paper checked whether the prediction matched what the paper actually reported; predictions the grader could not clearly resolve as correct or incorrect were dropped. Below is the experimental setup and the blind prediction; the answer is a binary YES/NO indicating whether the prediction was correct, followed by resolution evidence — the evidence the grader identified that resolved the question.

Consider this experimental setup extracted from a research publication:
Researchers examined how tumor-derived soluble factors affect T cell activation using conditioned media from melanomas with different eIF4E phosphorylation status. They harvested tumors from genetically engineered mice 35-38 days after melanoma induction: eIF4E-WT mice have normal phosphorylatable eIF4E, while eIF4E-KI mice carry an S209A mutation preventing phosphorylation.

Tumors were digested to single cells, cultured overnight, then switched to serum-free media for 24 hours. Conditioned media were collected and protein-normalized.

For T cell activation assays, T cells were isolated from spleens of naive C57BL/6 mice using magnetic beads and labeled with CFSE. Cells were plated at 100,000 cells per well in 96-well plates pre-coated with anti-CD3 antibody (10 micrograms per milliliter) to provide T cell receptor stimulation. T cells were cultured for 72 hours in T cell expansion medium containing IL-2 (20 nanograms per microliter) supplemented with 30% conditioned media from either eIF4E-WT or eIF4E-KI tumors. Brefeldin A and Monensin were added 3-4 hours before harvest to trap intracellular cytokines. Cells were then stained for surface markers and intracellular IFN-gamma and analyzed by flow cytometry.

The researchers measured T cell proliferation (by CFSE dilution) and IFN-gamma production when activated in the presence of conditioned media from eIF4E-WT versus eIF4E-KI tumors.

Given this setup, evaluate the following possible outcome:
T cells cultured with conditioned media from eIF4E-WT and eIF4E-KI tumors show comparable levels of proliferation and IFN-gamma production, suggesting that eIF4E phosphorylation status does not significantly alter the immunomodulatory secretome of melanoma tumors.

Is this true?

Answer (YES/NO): NO